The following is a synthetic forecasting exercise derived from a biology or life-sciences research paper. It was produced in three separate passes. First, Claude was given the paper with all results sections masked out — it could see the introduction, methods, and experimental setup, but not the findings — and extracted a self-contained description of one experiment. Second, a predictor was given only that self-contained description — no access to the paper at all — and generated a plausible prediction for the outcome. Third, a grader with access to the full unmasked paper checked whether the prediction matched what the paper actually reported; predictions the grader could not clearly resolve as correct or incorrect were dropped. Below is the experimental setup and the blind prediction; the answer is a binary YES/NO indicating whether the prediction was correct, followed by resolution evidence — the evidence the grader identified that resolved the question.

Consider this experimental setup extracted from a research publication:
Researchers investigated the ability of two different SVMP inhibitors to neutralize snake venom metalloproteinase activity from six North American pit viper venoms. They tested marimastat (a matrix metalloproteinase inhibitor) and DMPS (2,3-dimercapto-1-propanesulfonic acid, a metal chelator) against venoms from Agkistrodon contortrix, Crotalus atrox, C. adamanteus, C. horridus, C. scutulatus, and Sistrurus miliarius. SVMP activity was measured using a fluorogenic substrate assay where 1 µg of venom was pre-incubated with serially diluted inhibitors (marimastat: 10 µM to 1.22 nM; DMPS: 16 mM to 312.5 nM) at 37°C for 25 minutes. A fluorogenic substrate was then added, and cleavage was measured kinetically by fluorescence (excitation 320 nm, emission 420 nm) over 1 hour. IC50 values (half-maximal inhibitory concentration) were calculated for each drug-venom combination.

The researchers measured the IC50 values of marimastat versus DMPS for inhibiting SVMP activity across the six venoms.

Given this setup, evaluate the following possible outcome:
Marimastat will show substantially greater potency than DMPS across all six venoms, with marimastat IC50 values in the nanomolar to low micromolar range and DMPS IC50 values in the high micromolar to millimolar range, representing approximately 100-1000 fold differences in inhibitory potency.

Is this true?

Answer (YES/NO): NO